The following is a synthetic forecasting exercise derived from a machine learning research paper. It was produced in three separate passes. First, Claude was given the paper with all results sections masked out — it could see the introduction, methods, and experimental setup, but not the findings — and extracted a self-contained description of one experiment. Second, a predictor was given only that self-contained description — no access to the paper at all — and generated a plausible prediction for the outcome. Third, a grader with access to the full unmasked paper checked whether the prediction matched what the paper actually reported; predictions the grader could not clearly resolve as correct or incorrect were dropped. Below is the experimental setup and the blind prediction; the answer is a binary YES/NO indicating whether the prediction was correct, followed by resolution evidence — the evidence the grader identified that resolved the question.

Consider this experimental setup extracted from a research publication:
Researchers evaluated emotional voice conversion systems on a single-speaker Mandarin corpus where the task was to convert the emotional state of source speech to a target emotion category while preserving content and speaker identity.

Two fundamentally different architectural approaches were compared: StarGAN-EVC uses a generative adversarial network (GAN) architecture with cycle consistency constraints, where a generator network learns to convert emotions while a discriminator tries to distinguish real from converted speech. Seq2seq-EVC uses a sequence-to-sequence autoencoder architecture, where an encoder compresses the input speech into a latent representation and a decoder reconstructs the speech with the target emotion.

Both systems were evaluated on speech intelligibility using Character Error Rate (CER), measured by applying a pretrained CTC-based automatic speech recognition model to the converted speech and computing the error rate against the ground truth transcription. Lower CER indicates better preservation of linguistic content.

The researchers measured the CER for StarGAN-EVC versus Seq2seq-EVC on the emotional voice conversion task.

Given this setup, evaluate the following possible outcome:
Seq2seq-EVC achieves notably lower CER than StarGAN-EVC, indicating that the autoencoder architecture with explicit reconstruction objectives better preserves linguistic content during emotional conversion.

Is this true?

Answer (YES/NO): YES